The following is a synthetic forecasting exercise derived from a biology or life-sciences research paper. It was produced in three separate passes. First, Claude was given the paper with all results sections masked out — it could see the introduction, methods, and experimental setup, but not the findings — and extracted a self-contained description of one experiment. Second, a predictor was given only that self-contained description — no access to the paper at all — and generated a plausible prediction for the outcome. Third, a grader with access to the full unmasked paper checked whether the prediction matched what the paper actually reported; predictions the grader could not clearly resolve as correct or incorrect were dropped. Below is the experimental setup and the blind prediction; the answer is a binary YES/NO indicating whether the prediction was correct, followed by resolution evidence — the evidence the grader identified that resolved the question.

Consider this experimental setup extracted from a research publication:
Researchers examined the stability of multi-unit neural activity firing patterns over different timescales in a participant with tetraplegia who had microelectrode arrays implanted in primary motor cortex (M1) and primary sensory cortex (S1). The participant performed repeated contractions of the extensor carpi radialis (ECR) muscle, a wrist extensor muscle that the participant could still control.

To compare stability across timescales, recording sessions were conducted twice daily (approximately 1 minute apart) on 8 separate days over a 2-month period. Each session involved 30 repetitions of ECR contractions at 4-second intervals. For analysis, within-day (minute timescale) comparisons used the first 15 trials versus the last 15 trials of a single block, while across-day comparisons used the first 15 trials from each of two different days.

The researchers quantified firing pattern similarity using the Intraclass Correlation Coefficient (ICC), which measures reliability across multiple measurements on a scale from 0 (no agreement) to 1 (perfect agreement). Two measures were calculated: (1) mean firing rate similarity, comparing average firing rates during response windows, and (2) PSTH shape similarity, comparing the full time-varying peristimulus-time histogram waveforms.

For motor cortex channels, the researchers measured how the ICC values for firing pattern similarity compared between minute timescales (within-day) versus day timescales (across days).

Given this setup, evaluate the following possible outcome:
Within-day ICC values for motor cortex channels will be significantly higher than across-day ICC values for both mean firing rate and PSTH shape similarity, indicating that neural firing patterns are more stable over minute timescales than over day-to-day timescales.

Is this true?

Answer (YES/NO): NO